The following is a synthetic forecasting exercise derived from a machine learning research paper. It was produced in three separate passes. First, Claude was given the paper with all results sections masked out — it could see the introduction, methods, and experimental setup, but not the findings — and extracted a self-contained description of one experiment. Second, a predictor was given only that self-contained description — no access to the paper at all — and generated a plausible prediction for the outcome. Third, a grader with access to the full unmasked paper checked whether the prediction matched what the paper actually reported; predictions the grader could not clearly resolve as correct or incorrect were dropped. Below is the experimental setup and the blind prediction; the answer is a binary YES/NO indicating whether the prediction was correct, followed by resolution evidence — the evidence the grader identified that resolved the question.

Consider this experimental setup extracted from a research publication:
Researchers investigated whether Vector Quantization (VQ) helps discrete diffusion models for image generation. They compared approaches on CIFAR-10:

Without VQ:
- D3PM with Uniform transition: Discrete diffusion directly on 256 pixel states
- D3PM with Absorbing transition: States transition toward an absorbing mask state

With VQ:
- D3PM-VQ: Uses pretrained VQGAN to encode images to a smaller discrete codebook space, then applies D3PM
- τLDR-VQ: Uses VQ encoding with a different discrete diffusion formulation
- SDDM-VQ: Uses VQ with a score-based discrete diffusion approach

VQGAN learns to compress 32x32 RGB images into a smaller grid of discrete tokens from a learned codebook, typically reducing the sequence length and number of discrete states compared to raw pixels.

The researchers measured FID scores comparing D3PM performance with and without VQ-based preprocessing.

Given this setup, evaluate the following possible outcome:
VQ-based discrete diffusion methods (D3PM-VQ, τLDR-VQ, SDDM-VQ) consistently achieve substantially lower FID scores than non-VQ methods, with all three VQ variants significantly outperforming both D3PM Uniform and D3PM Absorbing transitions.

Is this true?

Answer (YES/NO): NO